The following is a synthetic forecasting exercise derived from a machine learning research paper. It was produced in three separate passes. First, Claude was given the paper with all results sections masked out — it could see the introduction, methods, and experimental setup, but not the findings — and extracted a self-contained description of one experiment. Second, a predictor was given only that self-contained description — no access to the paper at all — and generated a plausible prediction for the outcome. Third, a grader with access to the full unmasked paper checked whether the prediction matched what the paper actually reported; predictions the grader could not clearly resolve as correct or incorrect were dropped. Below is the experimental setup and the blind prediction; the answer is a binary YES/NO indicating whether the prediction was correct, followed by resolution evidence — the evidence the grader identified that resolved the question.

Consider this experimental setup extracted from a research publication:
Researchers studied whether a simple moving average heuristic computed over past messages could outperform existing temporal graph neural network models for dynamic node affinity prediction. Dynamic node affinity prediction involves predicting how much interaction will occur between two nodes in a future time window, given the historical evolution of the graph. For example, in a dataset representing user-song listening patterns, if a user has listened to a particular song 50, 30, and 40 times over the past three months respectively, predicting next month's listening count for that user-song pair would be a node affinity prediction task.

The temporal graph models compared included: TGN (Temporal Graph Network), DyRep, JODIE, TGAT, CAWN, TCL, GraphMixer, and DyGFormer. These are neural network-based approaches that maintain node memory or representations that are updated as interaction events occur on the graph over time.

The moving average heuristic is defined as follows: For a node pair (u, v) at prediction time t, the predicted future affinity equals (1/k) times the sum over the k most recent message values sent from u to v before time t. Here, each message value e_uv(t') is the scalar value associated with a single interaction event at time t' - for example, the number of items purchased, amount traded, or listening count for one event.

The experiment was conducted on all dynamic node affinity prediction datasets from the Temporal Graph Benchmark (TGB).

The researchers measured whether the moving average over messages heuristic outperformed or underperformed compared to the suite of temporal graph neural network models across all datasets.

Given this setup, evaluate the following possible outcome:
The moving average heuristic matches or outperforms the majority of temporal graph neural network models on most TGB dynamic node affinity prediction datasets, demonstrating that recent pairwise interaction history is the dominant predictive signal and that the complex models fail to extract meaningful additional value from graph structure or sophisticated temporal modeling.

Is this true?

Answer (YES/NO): YES